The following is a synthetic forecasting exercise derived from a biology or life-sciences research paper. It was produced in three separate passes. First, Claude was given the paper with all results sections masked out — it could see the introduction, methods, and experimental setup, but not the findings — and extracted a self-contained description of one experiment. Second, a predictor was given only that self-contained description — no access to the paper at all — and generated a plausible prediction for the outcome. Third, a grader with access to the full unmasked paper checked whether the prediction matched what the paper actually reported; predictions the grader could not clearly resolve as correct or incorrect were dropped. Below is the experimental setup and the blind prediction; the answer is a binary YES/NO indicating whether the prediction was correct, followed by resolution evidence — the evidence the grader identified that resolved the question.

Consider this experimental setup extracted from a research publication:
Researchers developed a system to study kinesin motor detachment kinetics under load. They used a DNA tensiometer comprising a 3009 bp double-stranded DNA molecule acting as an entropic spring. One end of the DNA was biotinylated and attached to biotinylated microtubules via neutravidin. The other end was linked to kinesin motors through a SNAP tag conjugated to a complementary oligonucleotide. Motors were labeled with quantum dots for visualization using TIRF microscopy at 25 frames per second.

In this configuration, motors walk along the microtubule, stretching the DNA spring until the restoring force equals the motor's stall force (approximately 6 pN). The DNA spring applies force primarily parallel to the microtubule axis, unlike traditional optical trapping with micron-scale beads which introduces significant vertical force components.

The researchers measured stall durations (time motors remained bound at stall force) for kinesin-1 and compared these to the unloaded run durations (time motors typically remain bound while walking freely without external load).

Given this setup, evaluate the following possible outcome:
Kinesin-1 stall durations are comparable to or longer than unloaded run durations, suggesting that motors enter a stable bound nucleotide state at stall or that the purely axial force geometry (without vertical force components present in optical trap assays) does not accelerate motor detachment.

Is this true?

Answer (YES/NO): YES